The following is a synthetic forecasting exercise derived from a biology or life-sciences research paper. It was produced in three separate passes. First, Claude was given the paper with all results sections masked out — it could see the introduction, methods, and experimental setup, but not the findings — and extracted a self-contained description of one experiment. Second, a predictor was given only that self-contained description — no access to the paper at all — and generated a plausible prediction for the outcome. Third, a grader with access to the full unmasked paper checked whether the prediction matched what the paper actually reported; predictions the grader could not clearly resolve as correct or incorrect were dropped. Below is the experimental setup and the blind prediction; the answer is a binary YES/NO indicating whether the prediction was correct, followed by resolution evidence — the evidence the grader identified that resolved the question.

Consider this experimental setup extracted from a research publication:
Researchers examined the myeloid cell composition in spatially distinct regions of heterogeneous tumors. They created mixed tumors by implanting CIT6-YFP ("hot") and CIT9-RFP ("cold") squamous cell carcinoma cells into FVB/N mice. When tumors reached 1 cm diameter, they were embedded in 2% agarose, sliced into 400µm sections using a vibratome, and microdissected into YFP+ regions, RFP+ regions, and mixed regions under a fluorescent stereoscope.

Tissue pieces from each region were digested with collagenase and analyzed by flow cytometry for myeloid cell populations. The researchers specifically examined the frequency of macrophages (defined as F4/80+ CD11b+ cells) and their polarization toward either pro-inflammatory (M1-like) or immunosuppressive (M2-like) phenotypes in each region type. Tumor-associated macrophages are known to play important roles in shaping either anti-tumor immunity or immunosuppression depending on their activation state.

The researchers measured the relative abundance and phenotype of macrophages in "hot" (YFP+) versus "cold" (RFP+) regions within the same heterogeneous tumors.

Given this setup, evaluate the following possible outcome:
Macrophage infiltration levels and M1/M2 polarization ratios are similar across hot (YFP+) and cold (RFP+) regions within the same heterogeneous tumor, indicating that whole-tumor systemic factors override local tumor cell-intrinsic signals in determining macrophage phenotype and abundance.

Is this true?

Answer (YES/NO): NO